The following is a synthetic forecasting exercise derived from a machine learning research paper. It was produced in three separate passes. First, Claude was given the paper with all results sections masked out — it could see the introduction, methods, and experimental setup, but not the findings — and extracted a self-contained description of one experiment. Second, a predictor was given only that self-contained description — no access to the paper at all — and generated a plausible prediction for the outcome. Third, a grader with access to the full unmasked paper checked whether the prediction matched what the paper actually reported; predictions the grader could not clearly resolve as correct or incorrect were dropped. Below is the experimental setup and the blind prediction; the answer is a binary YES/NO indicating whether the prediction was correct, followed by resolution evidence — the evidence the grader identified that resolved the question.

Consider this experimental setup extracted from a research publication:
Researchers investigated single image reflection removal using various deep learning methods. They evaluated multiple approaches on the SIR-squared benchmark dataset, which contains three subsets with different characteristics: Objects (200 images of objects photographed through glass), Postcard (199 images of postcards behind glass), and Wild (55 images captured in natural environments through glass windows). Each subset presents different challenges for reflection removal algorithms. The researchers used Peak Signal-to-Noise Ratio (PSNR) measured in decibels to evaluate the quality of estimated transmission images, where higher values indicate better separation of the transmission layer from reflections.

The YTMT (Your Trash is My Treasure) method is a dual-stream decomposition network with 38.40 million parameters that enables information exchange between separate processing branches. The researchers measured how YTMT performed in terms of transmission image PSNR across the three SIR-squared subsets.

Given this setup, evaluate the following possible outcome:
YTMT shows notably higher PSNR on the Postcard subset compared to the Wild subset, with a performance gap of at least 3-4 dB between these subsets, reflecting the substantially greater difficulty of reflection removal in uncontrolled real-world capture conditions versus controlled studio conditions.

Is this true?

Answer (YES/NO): NO